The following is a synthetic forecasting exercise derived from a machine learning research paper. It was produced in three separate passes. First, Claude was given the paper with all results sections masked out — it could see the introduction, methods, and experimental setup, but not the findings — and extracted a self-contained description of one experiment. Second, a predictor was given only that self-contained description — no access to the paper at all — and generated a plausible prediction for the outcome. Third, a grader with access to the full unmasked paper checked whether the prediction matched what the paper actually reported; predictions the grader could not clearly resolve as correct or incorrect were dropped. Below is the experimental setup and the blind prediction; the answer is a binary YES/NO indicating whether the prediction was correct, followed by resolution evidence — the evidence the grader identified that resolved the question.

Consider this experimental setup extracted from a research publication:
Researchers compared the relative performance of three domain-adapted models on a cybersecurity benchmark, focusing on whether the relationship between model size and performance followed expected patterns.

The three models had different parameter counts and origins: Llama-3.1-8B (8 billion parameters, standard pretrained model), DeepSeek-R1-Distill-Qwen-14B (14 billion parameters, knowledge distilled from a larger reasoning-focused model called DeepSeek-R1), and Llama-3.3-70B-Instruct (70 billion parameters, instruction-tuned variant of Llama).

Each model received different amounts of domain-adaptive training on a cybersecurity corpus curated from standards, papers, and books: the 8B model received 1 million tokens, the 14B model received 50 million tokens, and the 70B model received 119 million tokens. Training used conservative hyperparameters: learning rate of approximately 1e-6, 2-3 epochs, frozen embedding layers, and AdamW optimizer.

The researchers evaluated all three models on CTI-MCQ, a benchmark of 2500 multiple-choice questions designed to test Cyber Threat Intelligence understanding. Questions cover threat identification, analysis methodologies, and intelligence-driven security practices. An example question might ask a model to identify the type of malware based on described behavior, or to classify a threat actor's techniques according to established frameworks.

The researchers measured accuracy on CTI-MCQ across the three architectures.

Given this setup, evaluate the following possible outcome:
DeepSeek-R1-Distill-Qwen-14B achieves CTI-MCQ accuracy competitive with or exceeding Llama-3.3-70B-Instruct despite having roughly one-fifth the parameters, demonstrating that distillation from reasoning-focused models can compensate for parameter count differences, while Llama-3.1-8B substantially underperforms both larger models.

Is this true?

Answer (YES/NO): NO